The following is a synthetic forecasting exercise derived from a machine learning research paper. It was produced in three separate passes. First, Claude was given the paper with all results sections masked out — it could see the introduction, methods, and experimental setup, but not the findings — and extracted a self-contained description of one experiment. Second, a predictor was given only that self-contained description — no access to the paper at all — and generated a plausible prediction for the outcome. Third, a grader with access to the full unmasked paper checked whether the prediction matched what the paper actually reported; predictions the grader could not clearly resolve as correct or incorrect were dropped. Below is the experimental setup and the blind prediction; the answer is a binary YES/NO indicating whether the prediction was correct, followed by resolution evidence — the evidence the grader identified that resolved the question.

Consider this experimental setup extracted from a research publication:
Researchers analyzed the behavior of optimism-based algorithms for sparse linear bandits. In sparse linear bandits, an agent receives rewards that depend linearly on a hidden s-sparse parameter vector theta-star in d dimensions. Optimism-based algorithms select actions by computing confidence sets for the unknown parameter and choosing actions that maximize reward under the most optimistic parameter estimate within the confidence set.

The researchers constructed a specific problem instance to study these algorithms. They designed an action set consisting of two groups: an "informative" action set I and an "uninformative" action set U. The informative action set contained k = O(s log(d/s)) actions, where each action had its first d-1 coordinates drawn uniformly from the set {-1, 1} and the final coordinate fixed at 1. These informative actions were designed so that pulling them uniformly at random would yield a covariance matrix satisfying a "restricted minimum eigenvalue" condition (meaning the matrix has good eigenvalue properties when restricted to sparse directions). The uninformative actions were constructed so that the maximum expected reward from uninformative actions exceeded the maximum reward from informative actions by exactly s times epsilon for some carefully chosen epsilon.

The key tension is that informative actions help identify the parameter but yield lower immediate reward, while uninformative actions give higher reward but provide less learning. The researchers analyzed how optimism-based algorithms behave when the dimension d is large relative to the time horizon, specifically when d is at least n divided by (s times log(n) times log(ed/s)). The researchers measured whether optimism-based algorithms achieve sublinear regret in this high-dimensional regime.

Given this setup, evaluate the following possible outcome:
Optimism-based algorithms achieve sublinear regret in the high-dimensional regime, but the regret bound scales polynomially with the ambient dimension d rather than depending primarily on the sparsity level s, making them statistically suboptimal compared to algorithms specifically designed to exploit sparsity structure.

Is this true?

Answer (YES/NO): NO